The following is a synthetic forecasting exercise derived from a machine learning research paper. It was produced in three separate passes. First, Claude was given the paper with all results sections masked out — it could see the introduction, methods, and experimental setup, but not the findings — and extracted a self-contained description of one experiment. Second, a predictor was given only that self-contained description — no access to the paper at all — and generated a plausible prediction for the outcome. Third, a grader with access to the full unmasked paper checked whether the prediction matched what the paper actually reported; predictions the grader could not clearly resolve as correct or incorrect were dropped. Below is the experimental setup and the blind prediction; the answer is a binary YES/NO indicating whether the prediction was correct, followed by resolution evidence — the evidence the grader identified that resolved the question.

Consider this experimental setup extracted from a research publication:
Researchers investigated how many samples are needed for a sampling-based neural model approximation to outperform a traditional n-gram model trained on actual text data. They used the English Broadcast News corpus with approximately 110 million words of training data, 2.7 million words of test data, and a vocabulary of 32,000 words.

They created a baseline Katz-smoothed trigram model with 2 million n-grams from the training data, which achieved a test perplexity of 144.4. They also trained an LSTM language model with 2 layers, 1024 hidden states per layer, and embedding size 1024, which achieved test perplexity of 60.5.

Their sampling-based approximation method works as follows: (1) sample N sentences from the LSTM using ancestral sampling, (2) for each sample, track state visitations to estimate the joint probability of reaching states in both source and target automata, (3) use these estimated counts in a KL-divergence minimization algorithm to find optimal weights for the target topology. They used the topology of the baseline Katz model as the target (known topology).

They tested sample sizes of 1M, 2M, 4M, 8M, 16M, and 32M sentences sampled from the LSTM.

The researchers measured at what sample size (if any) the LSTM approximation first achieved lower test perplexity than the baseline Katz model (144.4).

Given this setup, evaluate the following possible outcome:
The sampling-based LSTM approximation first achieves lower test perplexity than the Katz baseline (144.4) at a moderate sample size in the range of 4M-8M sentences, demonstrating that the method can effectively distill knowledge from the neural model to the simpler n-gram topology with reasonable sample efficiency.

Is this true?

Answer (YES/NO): NO